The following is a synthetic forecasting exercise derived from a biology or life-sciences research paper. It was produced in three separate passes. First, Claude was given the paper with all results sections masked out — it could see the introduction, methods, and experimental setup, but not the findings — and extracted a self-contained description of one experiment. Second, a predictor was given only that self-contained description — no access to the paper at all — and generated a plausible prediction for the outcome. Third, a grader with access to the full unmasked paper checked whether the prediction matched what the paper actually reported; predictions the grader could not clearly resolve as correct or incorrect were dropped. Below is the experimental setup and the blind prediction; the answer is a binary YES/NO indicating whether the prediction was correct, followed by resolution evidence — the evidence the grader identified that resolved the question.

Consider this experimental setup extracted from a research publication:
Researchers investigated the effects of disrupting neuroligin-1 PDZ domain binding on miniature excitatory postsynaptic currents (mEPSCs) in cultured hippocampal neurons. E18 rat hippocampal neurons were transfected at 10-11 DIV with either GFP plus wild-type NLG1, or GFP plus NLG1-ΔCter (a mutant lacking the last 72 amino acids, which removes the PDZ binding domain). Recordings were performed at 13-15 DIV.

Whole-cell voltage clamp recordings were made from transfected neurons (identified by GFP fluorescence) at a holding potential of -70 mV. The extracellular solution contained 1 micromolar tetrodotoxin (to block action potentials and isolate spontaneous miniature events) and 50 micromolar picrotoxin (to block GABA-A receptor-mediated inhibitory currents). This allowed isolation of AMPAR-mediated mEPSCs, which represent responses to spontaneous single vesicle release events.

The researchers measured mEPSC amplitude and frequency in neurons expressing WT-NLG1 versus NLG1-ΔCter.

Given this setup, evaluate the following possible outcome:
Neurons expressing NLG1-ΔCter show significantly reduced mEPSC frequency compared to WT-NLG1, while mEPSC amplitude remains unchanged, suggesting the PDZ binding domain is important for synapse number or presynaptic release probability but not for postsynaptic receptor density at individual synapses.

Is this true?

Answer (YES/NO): NO